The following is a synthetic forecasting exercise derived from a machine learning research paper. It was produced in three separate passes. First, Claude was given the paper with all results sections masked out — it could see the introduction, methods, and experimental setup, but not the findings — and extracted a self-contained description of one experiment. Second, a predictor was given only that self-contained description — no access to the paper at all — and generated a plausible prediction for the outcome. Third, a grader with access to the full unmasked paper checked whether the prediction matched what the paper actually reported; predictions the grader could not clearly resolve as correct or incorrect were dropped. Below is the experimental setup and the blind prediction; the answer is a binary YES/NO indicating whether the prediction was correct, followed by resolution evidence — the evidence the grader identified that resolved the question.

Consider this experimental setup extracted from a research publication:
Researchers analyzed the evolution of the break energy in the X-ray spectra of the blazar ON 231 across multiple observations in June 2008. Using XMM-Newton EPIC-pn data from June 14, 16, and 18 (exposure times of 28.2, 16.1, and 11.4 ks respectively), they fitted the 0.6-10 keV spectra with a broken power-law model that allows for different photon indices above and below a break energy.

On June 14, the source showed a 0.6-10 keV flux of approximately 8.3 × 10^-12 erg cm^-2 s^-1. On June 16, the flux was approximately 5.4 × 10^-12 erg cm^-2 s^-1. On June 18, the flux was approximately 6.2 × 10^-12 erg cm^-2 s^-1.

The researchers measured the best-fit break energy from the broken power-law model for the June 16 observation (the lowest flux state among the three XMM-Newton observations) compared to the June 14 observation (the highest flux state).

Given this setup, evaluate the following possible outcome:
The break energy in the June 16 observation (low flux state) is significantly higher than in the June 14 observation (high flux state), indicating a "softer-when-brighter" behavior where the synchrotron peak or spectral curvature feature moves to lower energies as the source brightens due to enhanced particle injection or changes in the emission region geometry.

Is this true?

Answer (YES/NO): NO